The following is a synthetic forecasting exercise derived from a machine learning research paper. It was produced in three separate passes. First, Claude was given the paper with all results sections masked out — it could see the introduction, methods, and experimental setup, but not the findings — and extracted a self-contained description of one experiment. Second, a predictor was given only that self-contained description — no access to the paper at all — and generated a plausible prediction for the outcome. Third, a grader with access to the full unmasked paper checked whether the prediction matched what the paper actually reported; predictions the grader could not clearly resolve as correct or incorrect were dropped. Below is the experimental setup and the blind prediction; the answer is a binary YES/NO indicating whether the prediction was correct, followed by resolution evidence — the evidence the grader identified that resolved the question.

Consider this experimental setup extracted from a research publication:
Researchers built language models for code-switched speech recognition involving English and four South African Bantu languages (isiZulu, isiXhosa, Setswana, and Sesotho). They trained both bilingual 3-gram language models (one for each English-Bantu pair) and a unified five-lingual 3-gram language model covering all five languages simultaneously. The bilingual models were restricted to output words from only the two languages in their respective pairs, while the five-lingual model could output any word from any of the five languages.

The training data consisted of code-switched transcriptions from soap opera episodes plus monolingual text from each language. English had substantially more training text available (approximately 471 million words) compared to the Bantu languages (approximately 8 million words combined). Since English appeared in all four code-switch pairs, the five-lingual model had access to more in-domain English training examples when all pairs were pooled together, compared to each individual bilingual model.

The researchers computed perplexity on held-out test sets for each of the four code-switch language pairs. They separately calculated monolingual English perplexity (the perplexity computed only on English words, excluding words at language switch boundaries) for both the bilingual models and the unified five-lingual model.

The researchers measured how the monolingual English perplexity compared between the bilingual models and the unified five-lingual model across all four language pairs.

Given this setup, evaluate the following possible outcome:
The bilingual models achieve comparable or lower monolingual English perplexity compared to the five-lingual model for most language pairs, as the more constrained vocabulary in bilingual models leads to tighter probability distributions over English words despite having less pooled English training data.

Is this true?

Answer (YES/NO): NO